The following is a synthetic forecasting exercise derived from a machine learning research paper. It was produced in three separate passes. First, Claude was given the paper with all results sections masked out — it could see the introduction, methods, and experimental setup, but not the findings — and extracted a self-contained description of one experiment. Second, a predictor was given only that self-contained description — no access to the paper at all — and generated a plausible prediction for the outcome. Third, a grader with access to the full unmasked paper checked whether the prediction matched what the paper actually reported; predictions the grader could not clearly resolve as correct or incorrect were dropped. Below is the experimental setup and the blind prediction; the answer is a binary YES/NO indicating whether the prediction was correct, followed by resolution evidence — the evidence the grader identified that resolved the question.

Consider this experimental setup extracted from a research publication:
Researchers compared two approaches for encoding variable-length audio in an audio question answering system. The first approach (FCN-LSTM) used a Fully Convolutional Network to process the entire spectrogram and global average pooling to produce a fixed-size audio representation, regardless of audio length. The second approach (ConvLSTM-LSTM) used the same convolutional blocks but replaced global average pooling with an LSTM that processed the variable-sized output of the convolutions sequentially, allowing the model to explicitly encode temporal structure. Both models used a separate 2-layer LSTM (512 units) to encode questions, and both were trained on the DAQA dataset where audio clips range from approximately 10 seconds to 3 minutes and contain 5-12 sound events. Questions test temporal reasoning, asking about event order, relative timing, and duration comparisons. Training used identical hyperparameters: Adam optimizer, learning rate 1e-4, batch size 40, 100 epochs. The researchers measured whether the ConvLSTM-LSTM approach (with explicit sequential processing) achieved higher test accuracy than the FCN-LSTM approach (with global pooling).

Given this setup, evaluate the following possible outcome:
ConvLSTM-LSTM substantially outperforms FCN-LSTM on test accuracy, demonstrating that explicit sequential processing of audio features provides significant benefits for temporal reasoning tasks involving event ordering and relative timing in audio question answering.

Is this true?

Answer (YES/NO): YES